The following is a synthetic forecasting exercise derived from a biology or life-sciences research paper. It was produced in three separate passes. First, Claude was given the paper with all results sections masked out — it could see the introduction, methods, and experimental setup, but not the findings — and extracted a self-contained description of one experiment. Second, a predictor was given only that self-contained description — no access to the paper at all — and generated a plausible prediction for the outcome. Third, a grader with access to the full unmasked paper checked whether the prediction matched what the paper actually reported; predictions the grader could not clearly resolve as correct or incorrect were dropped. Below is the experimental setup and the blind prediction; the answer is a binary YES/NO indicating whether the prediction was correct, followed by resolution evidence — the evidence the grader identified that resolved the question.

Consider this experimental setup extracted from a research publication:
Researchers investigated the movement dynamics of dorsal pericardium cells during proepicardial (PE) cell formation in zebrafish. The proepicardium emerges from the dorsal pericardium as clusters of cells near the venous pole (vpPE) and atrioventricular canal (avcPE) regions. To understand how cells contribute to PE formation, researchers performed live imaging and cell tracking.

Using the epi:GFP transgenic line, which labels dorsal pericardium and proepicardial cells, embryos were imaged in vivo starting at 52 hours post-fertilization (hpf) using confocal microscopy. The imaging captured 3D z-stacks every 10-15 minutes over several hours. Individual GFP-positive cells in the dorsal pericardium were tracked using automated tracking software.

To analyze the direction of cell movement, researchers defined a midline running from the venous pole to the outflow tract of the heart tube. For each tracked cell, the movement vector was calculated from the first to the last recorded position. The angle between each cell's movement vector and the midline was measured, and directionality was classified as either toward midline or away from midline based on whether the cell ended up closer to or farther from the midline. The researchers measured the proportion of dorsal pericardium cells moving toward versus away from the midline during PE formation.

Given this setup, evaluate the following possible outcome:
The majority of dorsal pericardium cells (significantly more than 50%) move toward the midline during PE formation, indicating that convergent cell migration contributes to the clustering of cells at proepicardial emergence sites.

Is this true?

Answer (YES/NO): YES